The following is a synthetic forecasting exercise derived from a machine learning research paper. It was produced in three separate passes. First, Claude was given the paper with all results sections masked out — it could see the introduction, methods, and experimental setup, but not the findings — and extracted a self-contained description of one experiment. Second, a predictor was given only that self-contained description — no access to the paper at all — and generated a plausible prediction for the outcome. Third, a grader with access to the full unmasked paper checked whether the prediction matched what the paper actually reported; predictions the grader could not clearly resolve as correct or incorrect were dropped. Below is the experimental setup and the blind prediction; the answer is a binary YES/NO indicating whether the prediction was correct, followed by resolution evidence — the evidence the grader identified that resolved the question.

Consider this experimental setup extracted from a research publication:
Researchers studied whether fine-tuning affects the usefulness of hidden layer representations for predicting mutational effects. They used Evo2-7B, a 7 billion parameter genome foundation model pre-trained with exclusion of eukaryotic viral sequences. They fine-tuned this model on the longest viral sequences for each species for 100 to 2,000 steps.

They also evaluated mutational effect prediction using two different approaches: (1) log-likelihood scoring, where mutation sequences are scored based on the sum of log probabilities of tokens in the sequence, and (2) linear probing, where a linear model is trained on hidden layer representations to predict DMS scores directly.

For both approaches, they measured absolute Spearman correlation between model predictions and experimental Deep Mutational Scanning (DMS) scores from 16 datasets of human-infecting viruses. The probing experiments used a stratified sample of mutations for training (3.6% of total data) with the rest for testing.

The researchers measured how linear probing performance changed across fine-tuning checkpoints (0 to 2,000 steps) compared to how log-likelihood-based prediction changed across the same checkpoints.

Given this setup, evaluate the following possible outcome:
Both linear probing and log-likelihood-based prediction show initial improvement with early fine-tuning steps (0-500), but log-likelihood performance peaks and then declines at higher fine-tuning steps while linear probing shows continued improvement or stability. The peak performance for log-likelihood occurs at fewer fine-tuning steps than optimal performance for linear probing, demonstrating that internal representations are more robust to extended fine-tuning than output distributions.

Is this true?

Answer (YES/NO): NO